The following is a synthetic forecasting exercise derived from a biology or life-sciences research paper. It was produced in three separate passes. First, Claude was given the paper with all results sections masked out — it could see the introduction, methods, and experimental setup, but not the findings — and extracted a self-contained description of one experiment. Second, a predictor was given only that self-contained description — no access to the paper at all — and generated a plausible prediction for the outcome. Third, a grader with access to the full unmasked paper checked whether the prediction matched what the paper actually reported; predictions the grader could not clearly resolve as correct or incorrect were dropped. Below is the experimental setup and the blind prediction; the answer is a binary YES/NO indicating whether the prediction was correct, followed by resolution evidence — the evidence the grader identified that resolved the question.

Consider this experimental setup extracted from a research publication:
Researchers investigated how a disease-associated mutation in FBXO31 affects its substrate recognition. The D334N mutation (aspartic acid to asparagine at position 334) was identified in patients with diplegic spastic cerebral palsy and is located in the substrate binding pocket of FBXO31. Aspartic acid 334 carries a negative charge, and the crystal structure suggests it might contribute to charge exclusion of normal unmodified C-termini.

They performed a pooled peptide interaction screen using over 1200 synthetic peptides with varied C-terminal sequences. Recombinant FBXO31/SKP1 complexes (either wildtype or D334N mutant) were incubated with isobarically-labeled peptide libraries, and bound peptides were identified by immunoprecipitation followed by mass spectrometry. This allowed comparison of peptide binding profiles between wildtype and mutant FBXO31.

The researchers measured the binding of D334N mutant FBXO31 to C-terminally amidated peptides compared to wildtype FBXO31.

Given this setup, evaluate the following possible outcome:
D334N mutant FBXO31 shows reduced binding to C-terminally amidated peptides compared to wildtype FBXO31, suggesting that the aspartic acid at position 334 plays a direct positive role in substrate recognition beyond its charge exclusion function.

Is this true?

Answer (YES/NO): YES